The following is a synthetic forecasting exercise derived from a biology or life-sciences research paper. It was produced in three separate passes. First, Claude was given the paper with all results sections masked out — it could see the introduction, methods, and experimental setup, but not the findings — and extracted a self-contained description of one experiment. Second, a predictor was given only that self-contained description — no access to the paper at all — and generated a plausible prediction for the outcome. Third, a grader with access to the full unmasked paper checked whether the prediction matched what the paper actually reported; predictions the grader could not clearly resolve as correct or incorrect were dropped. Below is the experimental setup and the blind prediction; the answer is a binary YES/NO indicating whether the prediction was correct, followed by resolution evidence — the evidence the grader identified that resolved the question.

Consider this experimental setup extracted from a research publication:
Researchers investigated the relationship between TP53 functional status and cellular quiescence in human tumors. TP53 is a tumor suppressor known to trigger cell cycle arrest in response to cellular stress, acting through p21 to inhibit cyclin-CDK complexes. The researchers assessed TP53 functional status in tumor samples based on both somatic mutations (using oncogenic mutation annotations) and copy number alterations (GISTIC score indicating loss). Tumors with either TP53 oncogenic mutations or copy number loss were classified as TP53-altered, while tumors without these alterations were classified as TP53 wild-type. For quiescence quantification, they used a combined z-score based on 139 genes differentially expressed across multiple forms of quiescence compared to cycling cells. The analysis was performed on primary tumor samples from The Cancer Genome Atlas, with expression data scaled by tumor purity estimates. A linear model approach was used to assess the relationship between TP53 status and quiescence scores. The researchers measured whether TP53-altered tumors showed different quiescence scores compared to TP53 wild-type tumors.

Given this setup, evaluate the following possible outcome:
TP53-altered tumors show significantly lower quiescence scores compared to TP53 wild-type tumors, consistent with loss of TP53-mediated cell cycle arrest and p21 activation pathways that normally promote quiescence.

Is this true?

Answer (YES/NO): YES